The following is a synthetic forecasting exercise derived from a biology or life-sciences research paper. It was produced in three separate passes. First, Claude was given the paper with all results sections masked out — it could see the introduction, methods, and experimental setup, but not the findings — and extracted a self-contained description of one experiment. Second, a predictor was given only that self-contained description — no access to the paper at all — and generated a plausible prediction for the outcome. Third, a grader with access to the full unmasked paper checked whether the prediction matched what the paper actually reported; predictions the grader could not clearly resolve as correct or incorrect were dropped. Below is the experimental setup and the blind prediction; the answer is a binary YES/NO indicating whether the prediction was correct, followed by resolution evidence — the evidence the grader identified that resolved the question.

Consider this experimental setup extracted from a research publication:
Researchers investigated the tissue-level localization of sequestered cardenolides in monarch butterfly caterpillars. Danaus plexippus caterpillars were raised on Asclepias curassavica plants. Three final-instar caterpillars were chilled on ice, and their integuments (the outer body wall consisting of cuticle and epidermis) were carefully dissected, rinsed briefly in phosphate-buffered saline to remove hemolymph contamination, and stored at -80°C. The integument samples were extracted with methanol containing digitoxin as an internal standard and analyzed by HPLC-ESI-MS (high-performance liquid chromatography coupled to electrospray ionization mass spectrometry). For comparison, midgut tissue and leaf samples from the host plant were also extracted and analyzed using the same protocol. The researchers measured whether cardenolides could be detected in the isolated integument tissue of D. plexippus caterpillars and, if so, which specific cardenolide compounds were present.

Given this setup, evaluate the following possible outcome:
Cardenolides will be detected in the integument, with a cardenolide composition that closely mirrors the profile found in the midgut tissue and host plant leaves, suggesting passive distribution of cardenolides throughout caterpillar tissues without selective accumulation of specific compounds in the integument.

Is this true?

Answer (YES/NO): NO